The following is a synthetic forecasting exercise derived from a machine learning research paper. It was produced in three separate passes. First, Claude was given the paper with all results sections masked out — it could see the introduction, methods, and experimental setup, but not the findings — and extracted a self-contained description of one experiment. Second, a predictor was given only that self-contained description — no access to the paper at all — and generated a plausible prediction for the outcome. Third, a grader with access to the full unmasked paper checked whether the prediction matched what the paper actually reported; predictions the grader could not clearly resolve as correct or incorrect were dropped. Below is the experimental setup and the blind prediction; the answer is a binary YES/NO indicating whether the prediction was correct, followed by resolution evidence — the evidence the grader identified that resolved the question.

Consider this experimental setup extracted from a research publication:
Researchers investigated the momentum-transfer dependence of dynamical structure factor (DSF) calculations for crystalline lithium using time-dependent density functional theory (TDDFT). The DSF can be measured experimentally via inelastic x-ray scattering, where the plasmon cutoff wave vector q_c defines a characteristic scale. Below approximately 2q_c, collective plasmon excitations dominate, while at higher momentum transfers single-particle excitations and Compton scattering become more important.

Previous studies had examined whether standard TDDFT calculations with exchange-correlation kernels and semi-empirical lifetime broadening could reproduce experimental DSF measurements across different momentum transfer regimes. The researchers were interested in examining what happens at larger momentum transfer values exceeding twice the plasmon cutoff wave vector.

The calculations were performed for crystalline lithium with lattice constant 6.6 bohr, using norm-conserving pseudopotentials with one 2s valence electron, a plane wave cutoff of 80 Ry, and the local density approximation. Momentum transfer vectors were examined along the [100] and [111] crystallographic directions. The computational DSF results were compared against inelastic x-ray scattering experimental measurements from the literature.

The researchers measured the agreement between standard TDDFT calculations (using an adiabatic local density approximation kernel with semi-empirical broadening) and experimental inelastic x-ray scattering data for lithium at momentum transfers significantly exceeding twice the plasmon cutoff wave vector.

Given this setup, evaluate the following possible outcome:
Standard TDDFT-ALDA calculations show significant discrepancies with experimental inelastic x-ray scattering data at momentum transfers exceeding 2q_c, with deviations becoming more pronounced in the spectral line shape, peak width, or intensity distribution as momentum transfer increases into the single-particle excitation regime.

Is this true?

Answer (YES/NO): YES